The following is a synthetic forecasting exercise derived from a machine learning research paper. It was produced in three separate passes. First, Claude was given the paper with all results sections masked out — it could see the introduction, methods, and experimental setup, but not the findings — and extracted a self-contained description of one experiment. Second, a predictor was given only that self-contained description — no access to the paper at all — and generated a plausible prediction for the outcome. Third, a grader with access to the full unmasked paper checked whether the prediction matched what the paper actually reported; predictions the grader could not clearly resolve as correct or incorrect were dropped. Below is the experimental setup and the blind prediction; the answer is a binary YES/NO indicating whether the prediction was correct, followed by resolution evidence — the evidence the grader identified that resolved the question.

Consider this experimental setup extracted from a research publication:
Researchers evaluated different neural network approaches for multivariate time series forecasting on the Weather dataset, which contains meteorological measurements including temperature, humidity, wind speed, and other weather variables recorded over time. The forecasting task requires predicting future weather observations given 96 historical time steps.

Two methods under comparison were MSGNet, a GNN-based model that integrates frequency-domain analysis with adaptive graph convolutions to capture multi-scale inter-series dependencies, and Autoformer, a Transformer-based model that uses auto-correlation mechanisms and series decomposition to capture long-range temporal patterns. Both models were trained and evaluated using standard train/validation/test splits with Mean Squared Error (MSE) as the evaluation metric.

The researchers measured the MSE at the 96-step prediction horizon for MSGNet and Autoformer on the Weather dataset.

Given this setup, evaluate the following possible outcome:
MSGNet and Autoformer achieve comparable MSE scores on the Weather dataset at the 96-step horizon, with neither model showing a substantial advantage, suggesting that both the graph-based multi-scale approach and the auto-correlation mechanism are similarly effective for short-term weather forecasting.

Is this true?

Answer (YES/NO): NO